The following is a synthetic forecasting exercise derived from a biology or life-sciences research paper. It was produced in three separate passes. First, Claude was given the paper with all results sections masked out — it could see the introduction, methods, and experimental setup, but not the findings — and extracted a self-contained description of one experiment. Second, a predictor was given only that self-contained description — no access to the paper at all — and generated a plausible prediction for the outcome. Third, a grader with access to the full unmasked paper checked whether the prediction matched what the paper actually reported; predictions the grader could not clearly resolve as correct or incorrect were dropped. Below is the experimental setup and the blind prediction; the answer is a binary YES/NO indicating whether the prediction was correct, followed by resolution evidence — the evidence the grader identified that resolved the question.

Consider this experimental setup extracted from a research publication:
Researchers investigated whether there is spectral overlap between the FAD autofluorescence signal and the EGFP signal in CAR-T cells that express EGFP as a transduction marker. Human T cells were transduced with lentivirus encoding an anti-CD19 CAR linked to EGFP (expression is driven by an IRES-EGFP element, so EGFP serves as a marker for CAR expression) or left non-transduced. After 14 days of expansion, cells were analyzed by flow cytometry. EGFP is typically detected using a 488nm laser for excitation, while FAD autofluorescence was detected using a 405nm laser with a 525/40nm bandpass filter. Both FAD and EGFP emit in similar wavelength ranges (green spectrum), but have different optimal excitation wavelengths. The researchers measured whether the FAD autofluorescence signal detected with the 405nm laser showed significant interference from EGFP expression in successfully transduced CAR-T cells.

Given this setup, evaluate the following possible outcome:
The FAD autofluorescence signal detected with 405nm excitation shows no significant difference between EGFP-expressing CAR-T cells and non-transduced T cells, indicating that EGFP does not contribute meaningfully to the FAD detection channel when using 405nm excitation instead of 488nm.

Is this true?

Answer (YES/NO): YES